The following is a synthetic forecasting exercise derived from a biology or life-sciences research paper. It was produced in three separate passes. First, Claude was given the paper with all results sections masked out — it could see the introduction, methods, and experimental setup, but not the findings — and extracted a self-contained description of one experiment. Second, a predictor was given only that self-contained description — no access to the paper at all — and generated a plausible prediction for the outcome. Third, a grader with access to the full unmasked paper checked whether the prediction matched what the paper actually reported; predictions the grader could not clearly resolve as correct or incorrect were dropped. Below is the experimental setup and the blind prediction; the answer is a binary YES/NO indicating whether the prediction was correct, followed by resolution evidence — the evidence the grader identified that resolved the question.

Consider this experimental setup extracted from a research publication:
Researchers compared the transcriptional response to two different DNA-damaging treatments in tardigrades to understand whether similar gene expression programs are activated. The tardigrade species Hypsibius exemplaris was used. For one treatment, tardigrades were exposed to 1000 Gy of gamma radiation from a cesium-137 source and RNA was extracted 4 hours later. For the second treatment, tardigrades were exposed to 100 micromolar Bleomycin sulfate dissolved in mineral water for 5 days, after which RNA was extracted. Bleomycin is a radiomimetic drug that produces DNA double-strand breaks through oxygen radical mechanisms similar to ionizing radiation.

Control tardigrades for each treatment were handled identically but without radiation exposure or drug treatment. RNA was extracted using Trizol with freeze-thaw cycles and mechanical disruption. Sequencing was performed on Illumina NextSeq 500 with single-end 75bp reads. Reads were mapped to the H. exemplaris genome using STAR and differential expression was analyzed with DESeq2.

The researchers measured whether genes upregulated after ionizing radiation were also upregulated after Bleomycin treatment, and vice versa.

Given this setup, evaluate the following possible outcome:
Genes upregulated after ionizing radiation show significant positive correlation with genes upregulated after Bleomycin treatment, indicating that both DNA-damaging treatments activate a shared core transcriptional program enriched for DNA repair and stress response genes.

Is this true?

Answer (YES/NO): YES